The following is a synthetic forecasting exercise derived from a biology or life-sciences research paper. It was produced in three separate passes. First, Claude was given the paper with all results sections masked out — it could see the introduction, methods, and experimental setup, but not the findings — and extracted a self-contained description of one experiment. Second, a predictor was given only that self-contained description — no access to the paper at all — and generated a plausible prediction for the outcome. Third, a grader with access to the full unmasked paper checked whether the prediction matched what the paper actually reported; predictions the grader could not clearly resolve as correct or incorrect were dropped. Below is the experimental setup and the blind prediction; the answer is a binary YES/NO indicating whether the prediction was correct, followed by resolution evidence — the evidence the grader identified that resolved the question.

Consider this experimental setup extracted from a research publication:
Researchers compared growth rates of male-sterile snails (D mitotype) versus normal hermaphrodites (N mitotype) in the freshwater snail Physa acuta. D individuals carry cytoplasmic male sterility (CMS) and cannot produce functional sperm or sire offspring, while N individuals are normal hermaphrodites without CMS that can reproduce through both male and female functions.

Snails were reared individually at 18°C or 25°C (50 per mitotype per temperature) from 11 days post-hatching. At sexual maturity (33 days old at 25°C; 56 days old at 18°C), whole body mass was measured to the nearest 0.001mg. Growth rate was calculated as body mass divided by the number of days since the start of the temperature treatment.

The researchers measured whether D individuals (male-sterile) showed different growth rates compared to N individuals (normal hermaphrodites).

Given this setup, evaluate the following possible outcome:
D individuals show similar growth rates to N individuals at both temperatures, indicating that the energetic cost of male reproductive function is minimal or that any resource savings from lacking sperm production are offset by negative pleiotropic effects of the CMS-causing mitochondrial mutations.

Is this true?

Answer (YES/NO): NO